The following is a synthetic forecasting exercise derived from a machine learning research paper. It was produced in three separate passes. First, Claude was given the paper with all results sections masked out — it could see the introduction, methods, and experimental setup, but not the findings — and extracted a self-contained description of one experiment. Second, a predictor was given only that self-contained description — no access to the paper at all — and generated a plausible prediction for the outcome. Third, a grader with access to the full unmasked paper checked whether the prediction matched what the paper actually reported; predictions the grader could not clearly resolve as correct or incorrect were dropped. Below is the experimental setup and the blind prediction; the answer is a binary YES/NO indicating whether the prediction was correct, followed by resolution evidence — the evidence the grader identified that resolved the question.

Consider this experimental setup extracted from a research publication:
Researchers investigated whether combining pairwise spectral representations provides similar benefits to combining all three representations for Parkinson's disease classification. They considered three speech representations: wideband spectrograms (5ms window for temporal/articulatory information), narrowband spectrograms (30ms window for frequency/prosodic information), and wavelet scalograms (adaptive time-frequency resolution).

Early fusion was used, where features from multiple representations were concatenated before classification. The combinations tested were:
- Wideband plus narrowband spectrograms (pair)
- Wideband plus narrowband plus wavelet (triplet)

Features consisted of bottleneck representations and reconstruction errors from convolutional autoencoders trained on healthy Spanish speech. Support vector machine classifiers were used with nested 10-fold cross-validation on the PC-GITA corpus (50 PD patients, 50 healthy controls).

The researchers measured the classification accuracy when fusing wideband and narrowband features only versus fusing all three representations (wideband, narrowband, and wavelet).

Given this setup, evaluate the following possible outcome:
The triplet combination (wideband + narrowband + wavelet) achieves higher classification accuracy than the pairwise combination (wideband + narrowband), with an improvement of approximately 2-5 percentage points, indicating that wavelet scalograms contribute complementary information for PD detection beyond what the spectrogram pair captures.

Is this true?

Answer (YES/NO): NO